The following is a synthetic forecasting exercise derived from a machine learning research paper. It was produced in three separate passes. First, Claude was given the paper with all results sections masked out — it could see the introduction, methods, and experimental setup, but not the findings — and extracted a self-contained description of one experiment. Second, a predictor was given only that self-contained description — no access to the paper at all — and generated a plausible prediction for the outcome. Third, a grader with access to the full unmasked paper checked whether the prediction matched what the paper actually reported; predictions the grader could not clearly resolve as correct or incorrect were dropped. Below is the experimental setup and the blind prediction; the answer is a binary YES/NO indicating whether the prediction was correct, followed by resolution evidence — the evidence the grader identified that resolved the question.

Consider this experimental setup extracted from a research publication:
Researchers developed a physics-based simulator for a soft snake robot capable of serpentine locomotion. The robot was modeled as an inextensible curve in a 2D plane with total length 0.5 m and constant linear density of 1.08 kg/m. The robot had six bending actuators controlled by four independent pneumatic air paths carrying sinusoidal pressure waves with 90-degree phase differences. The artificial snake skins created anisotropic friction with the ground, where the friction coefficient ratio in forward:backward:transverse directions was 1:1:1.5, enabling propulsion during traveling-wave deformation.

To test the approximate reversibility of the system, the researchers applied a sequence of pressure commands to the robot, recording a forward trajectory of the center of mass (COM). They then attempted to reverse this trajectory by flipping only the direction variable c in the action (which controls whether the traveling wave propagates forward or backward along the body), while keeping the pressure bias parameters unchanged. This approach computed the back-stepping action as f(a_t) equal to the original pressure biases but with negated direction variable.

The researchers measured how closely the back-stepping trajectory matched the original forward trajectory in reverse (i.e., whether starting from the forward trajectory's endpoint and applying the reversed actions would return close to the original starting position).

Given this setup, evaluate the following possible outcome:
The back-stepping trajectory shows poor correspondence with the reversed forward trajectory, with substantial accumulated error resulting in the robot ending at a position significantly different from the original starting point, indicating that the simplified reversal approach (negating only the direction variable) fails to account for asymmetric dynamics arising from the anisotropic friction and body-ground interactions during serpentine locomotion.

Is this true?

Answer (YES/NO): NO